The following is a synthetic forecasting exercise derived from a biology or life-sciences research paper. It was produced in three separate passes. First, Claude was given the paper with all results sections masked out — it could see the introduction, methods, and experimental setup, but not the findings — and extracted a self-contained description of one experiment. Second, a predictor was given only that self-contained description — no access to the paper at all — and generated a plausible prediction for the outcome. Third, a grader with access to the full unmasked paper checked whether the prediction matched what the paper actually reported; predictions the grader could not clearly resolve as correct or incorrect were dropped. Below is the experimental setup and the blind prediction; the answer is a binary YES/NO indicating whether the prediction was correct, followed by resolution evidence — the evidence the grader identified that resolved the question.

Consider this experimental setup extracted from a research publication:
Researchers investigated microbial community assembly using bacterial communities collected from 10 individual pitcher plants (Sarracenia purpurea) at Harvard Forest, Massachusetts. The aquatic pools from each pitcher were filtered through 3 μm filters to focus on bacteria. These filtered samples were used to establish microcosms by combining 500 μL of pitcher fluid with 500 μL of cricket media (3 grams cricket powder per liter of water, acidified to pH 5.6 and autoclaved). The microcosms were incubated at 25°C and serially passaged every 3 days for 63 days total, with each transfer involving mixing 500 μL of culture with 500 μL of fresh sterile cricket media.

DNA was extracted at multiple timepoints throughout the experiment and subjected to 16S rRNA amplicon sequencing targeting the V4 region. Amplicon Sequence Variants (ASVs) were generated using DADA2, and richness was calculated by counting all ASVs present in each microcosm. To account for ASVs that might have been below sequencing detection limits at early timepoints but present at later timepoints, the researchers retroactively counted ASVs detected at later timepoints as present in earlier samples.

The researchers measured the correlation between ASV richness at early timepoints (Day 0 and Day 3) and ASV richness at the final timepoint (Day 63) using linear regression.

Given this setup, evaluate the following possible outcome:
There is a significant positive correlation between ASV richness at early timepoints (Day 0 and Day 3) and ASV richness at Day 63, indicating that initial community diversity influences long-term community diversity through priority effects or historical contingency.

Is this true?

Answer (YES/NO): NO